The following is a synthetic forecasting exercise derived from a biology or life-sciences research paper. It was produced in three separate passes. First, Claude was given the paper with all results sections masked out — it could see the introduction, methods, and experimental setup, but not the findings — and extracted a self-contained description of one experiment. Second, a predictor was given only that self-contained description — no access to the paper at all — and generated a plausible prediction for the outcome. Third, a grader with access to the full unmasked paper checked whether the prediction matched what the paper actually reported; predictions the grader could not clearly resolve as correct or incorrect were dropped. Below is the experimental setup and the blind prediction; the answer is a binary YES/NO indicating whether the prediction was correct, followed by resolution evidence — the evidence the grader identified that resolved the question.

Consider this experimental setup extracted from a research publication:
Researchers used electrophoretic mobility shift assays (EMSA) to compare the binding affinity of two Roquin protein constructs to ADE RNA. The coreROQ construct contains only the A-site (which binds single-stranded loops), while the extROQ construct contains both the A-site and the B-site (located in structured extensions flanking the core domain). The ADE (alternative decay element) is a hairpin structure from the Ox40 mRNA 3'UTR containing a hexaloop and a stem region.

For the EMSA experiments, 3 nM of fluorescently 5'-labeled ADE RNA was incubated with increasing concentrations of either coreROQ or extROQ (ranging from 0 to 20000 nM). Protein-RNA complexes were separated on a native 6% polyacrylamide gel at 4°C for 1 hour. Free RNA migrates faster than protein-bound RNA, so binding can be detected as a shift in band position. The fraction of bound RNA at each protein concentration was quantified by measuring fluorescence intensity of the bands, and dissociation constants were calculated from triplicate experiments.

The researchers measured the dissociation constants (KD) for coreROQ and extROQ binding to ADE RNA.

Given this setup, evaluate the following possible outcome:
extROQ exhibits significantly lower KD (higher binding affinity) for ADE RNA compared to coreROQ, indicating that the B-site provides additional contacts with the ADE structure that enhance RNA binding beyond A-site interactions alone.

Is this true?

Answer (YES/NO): NO